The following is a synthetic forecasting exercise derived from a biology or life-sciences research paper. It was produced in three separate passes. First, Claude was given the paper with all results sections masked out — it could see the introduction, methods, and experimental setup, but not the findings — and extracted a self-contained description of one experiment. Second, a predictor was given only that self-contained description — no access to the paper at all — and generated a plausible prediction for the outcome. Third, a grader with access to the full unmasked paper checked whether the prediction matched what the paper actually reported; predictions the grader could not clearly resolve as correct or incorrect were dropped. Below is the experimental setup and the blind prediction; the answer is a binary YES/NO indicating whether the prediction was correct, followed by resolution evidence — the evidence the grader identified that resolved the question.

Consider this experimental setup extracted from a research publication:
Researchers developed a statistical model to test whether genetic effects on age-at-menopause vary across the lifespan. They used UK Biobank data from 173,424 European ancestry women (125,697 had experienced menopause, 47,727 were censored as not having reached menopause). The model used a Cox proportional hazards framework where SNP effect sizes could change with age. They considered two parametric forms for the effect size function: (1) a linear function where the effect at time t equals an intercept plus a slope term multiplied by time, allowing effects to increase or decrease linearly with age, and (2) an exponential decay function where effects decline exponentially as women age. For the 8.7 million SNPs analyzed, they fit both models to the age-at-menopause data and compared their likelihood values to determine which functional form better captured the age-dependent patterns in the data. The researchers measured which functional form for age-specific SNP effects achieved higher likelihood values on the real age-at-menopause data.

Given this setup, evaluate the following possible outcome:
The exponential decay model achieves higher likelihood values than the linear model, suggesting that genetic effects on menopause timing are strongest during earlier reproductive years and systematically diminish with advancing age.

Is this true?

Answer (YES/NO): NO